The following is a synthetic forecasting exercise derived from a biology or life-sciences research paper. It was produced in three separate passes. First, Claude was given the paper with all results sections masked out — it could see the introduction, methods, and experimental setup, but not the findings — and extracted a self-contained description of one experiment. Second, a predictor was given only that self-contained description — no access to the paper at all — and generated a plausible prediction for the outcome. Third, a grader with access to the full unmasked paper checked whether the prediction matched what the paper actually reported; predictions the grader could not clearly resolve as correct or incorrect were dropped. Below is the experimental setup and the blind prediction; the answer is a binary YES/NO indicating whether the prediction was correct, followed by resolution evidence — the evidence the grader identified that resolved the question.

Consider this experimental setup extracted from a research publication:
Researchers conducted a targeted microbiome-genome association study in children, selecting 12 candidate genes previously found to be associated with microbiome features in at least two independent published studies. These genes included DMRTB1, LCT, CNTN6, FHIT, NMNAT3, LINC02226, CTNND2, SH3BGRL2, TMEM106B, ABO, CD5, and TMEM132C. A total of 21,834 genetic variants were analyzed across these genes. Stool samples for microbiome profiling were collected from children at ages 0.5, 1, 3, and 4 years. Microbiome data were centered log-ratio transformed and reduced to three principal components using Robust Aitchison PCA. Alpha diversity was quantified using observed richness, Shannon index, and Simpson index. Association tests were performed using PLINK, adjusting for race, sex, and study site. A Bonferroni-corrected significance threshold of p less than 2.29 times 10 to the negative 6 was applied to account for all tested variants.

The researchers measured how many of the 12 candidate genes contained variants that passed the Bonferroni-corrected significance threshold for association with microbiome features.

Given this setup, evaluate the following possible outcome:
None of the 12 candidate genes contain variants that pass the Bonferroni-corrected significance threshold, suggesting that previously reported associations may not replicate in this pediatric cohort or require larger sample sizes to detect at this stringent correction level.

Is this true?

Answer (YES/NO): NO